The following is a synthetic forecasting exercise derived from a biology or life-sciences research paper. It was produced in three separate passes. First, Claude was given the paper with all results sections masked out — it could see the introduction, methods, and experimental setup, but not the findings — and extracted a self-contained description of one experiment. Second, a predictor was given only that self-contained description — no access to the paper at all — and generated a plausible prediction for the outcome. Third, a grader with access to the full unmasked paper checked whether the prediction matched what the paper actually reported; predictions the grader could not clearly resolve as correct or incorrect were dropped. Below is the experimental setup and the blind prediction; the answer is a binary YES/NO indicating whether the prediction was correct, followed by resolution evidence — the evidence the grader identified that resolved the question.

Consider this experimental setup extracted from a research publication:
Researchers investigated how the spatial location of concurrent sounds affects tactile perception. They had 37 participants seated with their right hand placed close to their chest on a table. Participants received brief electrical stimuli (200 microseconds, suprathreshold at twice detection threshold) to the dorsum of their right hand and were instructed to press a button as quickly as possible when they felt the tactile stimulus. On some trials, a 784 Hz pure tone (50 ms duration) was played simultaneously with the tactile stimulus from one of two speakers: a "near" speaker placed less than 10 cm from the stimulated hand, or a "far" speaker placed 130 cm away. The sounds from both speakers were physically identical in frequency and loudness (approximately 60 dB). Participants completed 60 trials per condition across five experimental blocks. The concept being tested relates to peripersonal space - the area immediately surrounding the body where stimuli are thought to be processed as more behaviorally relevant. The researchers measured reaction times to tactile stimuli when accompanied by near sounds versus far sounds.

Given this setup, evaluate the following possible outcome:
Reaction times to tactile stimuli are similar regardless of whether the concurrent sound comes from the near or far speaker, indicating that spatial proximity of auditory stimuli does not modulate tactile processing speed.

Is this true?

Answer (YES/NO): NO